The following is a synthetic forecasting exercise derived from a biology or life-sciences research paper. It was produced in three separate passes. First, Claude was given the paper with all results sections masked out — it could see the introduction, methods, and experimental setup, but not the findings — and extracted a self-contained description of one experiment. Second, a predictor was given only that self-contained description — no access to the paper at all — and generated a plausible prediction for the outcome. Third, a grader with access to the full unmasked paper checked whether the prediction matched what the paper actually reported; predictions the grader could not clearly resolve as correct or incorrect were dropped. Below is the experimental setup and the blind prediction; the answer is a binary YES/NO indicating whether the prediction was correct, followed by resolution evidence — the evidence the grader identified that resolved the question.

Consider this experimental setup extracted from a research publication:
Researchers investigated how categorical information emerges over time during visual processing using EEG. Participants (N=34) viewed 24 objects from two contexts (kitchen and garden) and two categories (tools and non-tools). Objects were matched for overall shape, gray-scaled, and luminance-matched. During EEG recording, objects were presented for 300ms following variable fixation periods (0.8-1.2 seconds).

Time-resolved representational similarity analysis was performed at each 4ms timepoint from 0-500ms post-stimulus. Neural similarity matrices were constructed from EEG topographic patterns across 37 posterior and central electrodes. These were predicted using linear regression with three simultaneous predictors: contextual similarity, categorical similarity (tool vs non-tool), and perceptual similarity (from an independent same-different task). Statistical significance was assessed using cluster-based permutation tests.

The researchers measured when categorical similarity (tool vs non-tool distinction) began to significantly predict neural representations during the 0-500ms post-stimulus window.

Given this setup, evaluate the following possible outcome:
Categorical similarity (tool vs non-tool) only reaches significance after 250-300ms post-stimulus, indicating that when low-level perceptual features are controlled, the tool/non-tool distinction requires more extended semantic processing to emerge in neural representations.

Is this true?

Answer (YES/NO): NO